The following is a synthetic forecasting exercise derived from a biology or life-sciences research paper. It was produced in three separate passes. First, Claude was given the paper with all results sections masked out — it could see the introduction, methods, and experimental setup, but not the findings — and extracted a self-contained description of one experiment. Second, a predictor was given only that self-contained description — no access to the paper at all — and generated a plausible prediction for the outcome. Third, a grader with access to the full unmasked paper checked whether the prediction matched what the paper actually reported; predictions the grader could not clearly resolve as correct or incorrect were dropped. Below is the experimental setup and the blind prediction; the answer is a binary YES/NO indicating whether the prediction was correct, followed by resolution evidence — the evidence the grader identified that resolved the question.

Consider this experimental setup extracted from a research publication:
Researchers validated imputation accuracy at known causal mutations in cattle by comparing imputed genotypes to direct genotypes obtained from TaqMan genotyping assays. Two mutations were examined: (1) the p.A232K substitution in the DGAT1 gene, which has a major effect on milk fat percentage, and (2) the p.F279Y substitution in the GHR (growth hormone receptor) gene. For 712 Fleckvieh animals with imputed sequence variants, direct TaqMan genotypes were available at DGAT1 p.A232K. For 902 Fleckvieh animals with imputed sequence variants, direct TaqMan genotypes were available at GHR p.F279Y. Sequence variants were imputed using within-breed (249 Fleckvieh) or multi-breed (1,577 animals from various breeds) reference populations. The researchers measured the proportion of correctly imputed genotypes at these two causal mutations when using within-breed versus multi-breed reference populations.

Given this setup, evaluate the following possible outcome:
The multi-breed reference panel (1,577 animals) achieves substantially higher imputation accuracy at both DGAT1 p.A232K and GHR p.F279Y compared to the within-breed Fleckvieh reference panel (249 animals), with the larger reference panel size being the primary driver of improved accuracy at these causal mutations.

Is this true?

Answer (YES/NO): NO